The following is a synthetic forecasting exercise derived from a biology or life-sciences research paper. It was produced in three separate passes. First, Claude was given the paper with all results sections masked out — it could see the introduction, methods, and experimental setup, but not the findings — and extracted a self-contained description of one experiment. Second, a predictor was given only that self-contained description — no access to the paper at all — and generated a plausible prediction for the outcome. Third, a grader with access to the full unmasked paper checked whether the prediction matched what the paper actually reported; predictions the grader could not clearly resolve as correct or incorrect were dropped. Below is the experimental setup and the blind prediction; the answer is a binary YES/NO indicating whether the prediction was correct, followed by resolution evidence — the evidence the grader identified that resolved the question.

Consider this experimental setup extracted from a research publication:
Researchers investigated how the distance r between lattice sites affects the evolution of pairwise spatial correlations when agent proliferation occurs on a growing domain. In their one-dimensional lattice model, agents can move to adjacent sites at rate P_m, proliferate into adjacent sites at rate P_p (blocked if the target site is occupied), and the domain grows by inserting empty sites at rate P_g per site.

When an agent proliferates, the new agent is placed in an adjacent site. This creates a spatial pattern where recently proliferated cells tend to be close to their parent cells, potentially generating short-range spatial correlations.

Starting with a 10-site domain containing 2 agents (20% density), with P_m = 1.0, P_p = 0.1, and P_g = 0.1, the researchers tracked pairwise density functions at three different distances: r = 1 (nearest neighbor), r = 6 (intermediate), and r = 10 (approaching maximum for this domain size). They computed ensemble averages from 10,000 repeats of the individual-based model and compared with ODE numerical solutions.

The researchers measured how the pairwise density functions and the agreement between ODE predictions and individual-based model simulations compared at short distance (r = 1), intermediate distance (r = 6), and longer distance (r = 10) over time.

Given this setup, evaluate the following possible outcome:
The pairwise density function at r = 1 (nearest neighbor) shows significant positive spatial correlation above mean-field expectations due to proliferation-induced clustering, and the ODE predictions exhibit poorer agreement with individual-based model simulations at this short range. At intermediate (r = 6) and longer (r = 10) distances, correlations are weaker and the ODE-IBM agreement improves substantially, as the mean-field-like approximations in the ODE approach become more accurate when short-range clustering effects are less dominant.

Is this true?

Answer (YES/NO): NO